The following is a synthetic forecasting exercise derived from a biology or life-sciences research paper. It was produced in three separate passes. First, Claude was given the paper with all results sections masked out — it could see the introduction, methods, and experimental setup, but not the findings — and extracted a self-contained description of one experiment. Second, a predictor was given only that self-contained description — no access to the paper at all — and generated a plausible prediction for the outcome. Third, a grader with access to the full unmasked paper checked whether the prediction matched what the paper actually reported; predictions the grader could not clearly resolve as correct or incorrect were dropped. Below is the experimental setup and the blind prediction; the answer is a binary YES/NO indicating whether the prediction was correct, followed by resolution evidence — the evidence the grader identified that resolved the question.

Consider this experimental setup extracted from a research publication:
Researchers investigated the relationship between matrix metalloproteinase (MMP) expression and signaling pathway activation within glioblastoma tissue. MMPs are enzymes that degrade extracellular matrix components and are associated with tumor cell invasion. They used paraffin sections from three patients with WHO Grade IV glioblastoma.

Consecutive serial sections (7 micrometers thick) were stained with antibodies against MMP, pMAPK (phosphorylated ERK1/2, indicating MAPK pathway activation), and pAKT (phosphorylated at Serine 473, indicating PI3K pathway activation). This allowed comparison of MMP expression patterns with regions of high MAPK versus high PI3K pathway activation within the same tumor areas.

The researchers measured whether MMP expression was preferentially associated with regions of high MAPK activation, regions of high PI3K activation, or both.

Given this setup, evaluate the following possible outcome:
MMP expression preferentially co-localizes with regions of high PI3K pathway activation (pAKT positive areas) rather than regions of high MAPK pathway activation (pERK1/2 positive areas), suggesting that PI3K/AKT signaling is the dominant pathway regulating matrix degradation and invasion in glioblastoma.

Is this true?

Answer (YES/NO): NO